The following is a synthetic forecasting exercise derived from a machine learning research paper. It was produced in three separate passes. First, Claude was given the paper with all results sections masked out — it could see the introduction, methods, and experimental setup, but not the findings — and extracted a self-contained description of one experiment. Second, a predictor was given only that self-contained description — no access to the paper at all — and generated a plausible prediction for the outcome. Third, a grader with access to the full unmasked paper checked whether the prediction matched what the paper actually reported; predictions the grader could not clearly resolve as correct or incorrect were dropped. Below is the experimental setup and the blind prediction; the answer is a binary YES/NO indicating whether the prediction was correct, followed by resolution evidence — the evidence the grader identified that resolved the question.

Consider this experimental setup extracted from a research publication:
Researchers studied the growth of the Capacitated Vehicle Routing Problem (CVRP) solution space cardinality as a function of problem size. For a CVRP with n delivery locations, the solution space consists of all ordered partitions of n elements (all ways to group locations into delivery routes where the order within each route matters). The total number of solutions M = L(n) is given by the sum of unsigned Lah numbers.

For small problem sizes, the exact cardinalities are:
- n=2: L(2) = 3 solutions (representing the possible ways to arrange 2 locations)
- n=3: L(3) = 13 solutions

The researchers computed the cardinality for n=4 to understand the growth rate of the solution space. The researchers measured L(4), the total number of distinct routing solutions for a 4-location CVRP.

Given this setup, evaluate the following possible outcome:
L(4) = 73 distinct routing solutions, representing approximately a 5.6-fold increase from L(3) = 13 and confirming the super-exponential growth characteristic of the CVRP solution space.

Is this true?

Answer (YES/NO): YES